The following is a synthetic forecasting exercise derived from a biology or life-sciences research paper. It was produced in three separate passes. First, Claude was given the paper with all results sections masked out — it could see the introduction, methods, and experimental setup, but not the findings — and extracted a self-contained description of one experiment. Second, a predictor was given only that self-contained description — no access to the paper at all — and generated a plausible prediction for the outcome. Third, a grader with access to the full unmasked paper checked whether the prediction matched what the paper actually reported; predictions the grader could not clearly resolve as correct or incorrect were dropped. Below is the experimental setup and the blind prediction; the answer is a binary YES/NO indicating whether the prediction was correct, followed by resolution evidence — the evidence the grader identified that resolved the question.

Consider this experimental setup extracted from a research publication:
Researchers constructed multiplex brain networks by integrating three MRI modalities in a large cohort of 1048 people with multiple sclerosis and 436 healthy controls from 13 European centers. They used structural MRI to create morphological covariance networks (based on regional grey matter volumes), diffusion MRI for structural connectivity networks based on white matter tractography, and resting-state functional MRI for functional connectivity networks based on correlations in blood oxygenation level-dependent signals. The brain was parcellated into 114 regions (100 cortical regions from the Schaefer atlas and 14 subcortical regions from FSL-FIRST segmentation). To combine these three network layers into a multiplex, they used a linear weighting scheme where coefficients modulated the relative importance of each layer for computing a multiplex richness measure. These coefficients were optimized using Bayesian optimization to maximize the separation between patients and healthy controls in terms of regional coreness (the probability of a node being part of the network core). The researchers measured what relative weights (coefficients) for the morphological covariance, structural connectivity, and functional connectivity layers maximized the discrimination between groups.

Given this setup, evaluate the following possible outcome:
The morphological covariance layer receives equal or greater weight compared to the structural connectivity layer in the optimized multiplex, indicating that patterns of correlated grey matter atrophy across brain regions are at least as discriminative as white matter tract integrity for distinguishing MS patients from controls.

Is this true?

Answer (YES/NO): NO